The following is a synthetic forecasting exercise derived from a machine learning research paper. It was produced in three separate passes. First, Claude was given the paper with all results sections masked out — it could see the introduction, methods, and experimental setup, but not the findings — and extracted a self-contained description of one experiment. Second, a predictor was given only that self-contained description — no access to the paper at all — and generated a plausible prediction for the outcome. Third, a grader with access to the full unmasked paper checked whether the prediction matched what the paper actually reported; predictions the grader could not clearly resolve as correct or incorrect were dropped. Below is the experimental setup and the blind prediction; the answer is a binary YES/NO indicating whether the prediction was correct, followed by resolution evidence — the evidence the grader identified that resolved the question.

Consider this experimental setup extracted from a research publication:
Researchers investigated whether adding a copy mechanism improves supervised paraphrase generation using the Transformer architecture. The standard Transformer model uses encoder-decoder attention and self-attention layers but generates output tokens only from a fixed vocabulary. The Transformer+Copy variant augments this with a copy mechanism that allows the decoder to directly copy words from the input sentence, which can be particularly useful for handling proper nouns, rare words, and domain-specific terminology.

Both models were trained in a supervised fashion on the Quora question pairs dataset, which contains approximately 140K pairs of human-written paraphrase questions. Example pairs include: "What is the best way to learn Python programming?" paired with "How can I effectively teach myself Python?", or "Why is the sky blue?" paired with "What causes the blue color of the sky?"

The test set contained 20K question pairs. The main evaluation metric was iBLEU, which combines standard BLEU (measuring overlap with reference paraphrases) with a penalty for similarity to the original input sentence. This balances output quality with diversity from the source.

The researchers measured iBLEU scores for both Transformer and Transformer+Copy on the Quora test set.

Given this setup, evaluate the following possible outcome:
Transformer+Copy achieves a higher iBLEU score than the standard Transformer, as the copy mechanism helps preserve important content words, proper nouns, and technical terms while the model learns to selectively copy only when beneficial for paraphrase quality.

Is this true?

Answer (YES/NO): YES